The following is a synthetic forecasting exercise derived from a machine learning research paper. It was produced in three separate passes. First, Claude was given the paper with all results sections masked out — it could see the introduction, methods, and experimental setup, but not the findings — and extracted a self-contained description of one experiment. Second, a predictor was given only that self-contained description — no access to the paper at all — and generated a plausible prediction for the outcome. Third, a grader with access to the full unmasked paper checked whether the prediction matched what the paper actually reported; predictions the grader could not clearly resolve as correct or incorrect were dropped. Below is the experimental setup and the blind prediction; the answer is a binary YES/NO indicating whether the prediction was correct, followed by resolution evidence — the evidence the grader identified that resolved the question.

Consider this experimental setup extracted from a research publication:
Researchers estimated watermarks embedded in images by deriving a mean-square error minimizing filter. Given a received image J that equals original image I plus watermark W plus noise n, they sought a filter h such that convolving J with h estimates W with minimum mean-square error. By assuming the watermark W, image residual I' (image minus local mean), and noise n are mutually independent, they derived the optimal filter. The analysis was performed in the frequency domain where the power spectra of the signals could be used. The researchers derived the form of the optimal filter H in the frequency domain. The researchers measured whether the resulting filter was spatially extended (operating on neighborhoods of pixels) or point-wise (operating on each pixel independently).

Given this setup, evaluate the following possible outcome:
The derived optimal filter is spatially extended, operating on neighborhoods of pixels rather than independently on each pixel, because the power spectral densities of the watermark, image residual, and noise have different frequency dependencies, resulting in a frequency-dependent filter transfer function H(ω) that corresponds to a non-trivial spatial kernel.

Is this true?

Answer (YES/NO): NO